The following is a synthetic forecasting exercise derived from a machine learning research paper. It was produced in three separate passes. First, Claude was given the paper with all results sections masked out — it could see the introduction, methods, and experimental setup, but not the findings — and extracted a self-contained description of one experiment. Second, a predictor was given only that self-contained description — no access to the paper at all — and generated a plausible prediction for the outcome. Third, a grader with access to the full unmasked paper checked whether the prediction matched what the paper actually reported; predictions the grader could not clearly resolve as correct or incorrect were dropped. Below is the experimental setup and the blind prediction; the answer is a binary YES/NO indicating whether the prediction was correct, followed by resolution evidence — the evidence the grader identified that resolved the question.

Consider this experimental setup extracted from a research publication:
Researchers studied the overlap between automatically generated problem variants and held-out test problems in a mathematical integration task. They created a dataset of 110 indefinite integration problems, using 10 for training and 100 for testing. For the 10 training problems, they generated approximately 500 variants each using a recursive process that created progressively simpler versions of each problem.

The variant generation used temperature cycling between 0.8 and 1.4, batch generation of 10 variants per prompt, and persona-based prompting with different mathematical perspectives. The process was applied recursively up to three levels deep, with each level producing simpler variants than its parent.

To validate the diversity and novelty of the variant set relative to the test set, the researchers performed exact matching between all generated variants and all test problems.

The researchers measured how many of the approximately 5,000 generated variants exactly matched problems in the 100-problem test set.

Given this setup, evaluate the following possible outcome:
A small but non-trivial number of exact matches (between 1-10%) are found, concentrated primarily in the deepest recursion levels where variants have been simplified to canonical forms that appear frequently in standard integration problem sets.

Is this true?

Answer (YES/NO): NO